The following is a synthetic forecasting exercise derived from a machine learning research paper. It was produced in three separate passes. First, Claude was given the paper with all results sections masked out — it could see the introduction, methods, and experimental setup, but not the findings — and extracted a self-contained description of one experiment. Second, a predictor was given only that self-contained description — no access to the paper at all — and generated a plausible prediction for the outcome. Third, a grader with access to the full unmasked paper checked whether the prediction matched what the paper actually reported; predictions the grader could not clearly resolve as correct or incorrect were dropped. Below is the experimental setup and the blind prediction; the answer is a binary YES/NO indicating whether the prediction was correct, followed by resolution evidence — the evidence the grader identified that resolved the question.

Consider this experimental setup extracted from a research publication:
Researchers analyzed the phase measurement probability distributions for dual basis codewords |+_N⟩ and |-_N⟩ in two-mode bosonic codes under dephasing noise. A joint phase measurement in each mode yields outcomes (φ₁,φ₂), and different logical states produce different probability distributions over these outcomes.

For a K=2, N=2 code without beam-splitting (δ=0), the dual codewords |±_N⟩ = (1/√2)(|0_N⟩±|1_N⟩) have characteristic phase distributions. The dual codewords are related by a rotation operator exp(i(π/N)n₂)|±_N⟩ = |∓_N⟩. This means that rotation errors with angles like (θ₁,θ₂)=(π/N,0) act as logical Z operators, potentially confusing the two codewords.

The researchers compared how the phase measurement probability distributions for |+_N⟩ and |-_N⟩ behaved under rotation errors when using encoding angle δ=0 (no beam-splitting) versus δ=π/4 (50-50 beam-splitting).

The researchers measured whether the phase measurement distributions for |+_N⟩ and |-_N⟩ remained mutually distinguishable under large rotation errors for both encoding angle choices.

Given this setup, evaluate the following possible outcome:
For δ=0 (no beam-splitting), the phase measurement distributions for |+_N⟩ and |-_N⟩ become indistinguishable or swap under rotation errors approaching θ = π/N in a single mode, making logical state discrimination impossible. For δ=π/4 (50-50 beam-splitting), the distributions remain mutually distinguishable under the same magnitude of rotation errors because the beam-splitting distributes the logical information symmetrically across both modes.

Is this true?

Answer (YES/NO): YES